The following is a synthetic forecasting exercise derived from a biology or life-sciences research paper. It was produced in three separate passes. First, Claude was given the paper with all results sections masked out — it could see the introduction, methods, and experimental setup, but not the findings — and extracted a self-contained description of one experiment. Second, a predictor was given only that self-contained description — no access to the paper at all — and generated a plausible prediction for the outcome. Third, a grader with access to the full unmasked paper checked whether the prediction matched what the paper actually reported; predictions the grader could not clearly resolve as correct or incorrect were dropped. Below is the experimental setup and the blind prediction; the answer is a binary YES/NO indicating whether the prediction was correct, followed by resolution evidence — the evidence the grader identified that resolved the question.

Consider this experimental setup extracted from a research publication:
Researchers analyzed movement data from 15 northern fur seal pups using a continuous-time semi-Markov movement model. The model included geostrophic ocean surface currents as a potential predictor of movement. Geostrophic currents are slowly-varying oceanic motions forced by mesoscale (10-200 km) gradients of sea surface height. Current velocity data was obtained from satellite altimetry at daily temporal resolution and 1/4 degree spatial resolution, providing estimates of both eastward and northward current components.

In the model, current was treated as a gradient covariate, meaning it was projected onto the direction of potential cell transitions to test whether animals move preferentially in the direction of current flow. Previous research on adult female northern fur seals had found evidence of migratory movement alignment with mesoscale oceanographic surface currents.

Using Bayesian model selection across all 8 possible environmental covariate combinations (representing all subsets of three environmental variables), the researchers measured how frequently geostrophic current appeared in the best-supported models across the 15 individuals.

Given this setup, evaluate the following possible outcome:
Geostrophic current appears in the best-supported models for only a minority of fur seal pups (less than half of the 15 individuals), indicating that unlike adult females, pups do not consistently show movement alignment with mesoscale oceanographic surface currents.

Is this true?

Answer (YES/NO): YES